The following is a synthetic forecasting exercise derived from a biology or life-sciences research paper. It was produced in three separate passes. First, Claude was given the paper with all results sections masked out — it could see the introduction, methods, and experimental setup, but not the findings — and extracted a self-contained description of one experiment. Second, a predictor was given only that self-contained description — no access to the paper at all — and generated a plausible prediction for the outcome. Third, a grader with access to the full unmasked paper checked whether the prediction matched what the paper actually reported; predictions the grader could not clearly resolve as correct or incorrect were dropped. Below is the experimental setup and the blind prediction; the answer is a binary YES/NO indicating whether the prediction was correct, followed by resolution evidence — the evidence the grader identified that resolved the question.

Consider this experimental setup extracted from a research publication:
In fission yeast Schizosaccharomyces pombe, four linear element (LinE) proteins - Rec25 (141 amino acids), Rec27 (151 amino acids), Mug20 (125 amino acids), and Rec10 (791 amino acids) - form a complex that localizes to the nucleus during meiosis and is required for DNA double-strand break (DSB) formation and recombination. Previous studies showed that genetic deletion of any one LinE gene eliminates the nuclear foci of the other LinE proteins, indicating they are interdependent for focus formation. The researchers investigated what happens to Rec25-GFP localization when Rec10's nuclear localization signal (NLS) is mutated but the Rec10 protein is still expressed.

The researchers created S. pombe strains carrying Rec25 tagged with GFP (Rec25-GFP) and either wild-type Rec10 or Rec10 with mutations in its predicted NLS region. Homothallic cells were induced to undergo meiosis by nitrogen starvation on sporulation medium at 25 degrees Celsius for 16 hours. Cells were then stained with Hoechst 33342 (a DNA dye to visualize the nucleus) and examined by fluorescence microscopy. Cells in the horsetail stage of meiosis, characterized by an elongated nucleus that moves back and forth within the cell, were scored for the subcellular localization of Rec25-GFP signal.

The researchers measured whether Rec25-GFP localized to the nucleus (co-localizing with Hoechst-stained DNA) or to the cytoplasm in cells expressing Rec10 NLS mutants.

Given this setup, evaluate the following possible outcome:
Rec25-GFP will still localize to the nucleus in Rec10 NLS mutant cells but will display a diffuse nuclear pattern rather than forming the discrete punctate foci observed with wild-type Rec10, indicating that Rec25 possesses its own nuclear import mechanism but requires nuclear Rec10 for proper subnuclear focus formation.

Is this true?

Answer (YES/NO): NO